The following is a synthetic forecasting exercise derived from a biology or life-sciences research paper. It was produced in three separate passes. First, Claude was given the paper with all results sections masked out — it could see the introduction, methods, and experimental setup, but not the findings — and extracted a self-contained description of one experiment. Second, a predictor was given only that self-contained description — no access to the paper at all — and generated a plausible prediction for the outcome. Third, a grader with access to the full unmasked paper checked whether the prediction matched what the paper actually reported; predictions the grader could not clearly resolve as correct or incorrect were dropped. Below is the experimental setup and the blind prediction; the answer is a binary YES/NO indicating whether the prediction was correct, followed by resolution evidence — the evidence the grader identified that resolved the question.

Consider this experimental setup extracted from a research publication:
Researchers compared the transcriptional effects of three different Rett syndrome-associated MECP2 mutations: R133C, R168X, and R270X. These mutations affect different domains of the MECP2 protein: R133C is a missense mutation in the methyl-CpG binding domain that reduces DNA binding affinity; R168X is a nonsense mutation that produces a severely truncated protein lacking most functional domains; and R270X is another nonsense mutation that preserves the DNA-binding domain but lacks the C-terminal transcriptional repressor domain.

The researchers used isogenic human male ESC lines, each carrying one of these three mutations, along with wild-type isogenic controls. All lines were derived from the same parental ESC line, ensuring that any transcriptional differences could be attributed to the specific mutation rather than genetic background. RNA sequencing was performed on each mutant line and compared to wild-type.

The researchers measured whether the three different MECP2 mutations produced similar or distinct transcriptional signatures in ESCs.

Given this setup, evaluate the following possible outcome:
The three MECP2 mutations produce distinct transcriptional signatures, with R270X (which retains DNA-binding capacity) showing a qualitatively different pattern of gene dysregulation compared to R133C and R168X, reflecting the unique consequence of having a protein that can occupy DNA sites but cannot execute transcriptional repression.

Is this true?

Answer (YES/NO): NO